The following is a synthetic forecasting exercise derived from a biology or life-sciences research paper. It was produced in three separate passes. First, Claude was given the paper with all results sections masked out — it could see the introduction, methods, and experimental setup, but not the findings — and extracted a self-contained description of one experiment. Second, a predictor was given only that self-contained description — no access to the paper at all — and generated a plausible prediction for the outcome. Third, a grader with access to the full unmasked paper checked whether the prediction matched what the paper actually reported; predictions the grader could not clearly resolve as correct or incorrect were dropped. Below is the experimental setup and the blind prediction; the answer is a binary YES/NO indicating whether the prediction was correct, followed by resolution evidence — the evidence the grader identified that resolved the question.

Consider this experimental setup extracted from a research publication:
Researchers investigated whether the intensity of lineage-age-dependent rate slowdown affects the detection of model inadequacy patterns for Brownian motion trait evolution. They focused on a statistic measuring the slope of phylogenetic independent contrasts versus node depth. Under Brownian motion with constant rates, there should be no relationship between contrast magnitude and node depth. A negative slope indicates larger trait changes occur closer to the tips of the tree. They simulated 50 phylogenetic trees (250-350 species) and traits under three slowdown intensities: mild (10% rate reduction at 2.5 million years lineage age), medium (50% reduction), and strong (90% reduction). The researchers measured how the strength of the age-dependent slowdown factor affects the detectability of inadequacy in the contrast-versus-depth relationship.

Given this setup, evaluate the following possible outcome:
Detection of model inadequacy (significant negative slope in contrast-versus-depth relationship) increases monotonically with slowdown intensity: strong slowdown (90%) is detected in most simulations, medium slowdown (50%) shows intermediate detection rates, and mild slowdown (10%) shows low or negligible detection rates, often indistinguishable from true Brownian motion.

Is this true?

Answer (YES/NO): NO